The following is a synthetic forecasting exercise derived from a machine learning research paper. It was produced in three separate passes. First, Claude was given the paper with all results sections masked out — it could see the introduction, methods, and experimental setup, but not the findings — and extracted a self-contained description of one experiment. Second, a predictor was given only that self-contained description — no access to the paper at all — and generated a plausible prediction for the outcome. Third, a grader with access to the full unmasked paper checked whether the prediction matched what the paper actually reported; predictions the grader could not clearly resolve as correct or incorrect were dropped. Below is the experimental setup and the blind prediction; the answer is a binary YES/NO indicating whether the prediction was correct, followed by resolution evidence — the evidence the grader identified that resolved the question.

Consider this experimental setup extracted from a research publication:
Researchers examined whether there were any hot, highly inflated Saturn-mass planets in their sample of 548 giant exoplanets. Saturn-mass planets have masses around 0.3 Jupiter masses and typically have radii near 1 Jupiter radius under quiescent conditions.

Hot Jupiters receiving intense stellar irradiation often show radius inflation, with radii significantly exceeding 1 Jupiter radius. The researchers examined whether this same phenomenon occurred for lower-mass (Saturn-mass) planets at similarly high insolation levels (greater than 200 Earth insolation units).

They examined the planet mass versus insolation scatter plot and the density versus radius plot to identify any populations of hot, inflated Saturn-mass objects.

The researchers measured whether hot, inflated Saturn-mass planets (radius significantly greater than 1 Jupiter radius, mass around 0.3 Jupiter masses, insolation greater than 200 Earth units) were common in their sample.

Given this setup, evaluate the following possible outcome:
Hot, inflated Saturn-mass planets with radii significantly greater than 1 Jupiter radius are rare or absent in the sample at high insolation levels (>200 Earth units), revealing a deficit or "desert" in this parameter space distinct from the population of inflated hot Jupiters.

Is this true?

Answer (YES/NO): YES